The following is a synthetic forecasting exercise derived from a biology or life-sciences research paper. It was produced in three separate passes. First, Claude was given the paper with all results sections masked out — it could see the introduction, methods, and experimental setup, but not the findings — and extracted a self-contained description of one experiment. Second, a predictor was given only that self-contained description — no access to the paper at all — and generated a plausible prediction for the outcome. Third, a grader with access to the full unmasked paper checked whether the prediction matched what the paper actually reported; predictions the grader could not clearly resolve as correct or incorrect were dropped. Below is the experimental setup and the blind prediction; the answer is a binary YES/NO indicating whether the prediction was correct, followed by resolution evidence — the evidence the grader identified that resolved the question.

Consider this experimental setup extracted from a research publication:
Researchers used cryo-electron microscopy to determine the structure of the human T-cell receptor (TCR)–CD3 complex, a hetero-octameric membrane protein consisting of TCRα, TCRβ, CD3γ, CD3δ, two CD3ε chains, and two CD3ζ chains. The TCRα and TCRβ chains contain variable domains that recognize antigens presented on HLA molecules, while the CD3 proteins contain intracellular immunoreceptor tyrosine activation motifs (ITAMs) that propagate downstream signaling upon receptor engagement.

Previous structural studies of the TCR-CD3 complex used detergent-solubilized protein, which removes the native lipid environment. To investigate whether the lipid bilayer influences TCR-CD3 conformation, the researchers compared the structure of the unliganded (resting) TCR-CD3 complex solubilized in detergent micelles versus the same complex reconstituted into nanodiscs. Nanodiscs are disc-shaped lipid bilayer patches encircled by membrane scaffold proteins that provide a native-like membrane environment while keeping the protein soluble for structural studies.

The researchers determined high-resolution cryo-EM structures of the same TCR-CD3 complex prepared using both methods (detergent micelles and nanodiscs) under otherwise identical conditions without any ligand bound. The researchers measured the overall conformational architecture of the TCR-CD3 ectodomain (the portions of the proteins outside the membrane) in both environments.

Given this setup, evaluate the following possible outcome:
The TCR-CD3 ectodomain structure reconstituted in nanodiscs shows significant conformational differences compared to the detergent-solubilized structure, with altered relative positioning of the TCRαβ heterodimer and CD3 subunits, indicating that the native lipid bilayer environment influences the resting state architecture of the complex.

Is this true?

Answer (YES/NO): YES